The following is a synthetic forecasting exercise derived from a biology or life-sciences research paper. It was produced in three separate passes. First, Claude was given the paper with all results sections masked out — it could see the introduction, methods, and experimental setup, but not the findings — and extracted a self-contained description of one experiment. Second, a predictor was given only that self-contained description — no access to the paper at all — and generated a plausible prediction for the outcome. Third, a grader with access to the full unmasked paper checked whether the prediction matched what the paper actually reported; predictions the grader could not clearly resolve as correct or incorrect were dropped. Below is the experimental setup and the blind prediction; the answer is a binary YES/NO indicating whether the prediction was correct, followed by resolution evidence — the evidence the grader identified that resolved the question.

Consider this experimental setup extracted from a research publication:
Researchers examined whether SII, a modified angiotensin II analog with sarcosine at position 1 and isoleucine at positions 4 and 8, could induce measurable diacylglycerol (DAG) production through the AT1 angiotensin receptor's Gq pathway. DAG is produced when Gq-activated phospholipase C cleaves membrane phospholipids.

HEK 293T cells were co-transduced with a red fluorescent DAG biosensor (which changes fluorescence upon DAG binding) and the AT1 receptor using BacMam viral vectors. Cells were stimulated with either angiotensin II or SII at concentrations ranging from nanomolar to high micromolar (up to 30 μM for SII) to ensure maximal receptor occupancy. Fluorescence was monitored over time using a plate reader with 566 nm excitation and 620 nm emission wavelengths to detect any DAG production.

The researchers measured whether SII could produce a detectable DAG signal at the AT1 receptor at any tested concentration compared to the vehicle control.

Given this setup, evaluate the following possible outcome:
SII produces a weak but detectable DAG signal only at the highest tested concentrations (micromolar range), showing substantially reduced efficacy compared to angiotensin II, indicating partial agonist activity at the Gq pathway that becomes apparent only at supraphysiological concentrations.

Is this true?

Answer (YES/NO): NO